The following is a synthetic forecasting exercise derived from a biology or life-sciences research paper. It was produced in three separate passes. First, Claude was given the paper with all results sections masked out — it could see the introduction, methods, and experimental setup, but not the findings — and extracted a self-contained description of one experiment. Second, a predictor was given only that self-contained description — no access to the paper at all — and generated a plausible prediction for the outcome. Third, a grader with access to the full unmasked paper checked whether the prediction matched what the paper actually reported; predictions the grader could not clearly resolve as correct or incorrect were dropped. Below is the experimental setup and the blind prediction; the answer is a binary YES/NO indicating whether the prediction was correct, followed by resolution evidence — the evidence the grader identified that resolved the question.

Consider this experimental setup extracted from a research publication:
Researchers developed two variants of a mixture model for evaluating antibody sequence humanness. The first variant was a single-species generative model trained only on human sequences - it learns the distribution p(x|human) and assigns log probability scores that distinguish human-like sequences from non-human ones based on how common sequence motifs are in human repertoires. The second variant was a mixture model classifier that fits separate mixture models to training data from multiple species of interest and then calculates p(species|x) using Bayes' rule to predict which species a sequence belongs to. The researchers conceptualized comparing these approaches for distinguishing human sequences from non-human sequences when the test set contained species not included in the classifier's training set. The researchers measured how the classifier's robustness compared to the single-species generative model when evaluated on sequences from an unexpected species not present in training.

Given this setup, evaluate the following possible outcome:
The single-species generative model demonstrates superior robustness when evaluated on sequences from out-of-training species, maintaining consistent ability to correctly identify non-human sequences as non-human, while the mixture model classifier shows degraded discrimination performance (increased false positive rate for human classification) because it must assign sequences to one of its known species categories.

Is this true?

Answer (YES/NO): YES